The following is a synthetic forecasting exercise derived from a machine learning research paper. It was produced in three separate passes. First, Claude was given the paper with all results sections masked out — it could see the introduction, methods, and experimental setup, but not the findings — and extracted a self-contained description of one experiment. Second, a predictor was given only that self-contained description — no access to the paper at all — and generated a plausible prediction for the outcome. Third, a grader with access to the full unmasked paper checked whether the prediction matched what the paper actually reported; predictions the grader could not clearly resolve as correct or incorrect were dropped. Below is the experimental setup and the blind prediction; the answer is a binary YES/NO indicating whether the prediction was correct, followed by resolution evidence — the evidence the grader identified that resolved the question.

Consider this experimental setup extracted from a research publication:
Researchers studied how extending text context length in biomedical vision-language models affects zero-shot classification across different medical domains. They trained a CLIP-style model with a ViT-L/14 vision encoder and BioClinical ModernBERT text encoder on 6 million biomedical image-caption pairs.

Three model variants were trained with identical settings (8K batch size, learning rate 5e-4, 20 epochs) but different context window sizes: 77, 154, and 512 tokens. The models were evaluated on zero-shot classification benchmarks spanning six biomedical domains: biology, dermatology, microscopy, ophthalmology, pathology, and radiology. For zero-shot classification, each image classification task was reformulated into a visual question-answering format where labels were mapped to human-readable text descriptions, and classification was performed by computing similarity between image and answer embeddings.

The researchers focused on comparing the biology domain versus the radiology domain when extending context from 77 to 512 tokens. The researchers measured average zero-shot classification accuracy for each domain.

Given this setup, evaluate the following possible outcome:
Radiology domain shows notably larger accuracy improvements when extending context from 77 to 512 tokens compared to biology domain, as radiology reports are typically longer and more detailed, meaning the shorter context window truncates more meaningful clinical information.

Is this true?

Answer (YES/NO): YES